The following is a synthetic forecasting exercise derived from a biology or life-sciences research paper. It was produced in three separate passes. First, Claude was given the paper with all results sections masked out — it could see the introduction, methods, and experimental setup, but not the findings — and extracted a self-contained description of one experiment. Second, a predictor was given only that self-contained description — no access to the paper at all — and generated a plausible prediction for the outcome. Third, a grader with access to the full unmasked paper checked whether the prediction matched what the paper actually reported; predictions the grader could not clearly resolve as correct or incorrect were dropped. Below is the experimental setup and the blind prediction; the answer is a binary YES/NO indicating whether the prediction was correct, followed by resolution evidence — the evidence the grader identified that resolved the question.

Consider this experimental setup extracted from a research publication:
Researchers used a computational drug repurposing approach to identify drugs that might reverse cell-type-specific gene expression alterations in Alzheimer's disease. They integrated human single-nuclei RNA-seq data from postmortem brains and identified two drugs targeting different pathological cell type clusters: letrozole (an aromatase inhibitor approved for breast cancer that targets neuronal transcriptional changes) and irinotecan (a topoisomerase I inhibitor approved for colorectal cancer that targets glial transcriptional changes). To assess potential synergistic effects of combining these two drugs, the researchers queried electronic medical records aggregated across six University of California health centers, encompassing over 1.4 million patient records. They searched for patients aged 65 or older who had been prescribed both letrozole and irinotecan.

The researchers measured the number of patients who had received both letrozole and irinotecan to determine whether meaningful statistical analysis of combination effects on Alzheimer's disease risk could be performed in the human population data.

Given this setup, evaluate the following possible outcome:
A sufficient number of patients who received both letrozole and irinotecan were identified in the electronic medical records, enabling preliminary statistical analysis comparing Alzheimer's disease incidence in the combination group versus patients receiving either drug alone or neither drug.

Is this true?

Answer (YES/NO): NO